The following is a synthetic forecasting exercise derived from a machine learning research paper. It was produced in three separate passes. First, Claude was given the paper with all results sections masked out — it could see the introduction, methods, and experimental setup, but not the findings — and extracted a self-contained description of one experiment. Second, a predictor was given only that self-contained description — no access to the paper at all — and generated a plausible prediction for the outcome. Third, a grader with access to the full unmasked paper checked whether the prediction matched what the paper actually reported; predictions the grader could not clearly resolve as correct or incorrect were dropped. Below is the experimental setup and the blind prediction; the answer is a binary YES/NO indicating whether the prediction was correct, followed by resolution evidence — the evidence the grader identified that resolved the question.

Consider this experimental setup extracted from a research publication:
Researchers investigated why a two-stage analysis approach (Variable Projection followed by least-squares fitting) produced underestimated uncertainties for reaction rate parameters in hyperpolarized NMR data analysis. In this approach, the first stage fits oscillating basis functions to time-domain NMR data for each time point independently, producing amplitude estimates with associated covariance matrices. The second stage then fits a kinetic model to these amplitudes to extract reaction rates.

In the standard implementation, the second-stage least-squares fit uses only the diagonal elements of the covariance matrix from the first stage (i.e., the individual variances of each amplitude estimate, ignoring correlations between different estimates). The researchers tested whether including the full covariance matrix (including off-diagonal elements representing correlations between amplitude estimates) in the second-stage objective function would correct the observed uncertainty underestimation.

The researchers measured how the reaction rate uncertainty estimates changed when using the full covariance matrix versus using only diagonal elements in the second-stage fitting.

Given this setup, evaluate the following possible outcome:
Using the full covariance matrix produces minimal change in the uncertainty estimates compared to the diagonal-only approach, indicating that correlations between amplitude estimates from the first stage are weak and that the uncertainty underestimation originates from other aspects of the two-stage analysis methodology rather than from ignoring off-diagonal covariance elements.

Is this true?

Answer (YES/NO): NO